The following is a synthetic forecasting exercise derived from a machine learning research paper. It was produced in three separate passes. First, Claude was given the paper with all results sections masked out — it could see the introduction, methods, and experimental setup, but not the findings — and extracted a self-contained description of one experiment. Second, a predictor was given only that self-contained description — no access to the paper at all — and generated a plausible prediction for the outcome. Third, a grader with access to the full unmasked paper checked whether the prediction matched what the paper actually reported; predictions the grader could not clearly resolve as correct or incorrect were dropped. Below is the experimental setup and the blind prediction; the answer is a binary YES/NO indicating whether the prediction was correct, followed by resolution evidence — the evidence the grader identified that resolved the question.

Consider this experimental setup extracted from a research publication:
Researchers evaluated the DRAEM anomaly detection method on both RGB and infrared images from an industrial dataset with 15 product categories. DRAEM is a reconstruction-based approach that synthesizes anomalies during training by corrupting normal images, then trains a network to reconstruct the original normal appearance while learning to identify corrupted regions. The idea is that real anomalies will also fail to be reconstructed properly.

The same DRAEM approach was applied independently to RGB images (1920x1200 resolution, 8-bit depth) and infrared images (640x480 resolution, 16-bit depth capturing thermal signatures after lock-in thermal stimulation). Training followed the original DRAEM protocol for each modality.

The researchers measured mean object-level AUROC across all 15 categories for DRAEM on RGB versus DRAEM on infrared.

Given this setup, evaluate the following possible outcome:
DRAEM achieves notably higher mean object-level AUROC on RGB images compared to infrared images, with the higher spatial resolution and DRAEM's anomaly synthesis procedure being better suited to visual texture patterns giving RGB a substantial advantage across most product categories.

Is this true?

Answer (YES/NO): NO